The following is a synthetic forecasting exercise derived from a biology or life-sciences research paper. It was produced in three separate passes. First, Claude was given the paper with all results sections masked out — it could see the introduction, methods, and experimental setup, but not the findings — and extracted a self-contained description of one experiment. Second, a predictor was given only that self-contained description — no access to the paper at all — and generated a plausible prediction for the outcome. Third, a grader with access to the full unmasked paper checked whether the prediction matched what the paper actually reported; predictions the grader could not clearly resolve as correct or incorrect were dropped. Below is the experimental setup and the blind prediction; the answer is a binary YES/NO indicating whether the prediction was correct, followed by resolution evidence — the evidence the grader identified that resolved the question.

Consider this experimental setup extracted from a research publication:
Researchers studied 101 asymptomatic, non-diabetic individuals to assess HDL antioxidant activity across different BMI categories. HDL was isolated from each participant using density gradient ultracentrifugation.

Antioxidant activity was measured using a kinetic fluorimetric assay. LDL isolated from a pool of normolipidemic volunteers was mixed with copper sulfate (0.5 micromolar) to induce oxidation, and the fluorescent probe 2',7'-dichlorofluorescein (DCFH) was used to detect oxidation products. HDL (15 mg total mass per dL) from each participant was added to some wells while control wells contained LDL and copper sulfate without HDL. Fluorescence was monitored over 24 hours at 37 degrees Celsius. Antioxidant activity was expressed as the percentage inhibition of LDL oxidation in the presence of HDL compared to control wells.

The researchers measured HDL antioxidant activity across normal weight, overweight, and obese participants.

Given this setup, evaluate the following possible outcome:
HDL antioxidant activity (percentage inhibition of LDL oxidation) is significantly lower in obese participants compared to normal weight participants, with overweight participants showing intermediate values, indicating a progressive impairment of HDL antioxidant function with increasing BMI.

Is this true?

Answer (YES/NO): NO